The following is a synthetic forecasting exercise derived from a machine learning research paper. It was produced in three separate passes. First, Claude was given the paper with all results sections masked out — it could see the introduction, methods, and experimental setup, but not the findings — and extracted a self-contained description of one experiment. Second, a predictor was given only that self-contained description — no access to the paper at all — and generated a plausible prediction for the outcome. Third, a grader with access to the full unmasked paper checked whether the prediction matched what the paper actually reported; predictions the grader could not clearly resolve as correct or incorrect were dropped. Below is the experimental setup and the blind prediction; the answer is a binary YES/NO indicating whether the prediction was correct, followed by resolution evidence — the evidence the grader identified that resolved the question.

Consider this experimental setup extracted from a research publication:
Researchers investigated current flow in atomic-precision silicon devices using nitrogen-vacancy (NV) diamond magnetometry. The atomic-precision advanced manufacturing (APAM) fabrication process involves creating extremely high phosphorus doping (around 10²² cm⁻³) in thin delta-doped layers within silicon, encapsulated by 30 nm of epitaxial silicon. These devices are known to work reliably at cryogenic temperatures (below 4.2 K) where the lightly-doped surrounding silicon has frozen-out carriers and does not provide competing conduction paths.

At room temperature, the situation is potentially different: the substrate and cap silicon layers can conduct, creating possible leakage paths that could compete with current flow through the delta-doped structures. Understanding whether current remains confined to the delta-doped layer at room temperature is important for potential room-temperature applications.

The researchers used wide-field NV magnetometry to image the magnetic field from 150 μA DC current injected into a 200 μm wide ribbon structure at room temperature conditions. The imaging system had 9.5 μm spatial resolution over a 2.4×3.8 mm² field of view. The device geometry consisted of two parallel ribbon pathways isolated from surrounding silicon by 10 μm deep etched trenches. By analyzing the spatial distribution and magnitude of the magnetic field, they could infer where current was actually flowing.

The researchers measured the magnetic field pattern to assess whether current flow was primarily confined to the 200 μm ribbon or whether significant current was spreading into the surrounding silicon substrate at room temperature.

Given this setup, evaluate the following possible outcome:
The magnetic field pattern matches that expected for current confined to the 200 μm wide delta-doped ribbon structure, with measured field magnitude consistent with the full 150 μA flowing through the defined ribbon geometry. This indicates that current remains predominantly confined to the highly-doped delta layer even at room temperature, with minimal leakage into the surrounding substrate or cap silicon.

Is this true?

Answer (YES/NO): YES